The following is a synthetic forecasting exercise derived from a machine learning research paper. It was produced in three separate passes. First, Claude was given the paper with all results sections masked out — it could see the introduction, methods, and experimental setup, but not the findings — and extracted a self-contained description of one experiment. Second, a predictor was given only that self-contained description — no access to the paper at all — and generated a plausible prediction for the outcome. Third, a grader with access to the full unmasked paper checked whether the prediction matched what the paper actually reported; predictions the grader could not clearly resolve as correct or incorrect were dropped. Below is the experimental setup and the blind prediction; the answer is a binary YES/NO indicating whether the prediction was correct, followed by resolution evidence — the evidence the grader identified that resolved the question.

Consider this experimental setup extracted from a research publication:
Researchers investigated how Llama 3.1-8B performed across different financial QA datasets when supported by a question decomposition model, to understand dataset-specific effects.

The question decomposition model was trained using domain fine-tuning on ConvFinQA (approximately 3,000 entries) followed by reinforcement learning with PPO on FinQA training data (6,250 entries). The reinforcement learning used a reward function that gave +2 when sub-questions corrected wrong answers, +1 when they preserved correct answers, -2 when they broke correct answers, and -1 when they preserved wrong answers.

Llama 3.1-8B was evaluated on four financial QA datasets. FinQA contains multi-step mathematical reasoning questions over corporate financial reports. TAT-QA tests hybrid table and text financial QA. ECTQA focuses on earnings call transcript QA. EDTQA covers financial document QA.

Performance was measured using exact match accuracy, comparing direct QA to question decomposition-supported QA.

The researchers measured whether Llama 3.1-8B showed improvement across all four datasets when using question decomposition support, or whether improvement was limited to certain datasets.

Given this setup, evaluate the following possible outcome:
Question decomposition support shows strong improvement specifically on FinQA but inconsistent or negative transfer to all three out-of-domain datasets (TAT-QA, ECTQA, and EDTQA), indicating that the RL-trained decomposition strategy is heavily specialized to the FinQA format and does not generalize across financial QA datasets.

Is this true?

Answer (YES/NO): NO